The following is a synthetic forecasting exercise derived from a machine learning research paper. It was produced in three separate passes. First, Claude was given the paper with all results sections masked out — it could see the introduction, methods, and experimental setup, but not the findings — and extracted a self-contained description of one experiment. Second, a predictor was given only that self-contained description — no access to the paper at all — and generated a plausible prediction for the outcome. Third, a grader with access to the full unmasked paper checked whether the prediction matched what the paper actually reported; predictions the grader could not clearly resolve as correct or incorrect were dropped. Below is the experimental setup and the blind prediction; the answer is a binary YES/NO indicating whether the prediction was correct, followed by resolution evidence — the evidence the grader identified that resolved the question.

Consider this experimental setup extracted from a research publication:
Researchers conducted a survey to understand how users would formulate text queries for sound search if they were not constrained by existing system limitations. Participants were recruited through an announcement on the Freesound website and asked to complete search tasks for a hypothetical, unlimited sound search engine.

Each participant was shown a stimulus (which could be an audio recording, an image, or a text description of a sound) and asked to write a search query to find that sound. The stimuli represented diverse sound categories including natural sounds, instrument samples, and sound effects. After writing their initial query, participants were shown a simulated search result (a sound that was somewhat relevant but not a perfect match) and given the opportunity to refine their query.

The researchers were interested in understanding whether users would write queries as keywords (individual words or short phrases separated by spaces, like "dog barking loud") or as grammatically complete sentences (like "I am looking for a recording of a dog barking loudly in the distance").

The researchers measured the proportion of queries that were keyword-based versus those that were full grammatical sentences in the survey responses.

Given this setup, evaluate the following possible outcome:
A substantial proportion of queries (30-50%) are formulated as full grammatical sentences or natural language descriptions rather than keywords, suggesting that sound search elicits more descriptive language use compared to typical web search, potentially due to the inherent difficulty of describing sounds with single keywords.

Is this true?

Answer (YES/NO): NO